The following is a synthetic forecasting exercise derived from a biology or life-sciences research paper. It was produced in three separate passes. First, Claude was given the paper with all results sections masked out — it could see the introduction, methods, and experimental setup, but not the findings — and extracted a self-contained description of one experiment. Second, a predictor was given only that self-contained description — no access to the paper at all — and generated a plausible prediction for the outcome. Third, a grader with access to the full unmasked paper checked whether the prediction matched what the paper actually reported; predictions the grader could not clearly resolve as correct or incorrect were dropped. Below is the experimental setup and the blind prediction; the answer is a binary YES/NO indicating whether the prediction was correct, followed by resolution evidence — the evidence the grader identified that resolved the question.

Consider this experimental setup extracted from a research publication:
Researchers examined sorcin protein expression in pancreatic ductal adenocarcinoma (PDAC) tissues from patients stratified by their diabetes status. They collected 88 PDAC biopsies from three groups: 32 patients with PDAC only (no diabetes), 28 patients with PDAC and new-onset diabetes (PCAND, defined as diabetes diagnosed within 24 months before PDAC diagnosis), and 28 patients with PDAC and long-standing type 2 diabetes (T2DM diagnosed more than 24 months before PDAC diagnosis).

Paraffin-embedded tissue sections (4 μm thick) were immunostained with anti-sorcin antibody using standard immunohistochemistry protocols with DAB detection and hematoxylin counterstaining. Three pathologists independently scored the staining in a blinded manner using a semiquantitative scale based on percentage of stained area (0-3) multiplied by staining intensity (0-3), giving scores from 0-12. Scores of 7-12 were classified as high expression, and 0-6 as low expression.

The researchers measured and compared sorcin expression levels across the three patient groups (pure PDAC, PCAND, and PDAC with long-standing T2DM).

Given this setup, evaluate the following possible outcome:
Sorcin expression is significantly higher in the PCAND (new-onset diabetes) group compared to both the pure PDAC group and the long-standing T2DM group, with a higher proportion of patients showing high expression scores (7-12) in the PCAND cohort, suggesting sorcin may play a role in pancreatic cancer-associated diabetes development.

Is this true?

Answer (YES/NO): NO